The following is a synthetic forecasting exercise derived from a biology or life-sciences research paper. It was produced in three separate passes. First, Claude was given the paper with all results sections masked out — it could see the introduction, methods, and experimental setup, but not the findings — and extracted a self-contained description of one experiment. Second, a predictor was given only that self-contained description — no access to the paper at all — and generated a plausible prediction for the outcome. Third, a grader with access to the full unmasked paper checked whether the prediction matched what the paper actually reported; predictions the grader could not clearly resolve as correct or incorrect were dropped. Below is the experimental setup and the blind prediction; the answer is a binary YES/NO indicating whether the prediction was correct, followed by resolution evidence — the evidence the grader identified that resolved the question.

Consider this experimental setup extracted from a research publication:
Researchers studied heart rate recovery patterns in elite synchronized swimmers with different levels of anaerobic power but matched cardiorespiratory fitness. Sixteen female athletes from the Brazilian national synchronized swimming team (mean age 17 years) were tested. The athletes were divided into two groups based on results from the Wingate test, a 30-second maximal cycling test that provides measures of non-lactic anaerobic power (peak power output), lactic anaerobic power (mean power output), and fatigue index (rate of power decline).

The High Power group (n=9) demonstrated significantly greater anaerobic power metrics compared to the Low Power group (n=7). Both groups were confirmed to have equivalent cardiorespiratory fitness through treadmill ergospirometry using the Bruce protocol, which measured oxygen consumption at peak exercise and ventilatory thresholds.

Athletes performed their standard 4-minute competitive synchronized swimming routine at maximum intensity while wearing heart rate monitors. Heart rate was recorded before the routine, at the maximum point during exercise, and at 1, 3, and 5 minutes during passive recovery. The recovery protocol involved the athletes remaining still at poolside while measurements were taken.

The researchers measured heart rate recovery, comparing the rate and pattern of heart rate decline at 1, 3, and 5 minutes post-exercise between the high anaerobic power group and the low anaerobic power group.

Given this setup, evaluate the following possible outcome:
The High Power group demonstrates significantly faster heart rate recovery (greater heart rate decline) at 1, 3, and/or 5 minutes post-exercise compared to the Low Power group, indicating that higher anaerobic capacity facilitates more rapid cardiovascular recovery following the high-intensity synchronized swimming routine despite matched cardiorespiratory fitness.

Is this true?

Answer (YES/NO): NO